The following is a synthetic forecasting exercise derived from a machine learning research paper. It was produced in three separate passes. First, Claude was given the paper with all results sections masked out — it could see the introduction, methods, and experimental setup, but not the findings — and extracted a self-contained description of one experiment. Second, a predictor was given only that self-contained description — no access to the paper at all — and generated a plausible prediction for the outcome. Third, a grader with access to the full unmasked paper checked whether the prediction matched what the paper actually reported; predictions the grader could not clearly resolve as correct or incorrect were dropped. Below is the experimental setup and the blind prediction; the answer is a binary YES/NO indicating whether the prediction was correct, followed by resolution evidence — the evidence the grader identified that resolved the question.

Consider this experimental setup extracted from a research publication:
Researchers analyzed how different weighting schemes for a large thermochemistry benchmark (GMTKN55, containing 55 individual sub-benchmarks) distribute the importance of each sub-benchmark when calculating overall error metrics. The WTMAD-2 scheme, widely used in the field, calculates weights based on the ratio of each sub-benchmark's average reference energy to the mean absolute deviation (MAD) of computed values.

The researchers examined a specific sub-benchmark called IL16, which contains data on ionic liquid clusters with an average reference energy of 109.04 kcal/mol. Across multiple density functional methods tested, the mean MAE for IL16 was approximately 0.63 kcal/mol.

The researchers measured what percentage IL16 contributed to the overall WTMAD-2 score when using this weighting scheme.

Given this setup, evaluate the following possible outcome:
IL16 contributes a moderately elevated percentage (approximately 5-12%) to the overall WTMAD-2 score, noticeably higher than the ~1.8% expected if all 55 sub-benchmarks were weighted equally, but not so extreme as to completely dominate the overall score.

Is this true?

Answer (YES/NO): NO